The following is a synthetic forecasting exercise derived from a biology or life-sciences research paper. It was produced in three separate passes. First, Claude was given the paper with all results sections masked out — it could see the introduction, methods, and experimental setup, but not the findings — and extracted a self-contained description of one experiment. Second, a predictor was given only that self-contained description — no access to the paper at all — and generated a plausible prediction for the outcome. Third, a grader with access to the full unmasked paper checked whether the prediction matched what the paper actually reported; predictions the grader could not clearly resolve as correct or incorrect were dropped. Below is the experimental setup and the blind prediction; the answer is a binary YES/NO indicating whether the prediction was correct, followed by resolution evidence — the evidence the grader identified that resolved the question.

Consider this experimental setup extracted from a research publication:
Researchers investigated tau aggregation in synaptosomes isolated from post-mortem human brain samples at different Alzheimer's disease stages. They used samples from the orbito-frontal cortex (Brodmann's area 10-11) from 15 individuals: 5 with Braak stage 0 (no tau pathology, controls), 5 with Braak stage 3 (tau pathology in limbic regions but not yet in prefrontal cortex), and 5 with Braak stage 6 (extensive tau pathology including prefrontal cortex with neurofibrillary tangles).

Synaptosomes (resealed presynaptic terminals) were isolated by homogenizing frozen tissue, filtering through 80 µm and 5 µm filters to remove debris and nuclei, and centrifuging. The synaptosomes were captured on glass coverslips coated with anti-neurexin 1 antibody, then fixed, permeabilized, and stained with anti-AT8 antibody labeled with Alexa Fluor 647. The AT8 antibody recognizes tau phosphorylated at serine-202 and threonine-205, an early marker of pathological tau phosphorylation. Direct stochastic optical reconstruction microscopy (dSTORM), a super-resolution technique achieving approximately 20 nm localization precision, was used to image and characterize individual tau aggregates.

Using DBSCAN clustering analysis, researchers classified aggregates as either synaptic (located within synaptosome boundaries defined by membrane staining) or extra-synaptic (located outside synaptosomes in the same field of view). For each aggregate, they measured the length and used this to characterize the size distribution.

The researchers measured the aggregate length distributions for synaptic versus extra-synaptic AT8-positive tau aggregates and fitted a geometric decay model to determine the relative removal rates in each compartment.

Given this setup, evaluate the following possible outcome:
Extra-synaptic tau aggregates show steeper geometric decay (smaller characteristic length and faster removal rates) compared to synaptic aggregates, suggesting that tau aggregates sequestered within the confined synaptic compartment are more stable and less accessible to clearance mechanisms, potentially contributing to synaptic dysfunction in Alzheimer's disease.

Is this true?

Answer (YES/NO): YES